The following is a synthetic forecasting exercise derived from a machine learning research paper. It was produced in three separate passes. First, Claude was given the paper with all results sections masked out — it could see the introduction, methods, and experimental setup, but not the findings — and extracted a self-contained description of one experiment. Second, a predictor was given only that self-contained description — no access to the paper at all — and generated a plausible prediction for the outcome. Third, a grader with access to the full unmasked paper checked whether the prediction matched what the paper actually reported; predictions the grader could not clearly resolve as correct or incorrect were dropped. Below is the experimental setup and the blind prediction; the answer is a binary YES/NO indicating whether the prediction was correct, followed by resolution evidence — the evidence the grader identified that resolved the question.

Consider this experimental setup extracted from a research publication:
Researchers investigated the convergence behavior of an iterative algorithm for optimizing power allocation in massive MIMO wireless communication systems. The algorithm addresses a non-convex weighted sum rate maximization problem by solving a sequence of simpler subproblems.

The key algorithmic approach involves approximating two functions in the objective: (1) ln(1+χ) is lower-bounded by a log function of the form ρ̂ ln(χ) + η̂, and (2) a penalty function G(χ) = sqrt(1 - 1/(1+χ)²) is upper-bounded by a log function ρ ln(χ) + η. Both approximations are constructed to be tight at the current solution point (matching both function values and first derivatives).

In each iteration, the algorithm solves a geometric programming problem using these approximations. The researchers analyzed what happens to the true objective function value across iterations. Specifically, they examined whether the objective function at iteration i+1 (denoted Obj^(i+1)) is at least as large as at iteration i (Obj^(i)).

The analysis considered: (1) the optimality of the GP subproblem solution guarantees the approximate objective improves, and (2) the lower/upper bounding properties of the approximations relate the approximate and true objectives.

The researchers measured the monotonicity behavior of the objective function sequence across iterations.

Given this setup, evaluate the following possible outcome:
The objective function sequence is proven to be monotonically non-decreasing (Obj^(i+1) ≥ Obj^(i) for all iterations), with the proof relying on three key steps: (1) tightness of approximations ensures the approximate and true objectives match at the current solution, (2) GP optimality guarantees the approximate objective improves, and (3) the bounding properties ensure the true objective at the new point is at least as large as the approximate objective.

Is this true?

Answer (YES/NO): YES